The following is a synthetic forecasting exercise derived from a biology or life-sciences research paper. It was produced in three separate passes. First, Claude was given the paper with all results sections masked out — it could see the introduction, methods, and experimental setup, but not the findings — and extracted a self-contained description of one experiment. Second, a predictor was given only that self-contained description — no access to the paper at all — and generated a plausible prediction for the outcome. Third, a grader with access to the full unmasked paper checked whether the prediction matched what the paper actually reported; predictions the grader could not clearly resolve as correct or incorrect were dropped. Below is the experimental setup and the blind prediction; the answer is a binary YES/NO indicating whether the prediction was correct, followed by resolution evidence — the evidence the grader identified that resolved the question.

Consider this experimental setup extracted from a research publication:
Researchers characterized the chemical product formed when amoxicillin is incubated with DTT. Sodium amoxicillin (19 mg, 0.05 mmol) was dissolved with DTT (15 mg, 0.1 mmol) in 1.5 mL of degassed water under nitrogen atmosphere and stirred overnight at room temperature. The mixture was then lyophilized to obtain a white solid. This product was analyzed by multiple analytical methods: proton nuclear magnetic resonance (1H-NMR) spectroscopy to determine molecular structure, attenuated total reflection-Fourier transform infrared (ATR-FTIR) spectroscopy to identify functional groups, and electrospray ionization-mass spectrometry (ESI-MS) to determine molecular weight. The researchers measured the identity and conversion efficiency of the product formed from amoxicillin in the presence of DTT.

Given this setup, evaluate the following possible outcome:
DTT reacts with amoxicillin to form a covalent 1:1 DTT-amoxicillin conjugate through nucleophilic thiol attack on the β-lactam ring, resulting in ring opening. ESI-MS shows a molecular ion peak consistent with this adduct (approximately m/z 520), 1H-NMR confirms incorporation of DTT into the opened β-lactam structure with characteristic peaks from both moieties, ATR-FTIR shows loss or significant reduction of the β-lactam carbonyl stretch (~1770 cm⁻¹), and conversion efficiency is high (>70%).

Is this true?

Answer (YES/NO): NO